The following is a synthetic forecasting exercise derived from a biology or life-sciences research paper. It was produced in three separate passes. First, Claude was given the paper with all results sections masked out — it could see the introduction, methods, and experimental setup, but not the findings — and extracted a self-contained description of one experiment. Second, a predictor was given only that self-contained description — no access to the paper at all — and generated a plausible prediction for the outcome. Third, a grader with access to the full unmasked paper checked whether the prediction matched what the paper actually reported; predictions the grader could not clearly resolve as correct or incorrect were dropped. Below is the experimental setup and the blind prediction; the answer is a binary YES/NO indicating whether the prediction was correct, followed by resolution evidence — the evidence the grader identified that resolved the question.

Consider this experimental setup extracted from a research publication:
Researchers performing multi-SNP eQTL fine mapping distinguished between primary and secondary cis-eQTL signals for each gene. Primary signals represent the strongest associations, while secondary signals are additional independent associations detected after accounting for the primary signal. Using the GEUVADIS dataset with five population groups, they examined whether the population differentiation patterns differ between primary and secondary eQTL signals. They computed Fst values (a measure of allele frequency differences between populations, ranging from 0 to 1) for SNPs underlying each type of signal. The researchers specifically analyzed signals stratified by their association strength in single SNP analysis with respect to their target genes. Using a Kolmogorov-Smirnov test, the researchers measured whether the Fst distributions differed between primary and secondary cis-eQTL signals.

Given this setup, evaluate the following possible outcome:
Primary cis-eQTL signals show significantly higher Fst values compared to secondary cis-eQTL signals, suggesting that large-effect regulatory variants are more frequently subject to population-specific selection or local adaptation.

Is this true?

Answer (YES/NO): NO